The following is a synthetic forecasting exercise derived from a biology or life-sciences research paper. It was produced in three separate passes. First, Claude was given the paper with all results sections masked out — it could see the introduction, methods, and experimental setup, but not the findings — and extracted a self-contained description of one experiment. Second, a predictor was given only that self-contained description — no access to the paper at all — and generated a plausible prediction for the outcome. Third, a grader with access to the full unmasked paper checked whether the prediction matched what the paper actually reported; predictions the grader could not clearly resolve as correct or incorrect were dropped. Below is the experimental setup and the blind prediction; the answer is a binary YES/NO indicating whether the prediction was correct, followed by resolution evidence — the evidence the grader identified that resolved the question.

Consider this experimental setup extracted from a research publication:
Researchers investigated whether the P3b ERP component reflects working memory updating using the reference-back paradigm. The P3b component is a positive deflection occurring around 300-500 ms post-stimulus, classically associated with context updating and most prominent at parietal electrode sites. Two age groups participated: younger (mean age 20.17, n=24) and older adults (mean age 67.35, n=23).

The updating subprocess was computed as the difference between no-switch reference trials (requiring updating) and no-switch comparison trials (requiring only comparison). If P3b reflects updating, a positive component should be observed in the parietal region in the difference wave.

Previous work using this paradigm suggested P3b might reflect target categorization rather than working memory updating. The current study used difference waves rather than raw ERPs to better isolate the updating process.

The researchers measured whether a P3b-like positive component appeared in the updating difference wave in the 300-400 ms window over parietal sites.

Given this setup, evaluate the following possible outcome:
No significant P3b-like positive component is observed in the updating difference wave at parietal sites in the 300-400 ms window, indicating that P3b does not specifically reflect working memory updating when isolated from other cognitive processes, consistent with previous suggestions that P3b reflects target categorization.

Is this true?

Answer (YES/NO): YES